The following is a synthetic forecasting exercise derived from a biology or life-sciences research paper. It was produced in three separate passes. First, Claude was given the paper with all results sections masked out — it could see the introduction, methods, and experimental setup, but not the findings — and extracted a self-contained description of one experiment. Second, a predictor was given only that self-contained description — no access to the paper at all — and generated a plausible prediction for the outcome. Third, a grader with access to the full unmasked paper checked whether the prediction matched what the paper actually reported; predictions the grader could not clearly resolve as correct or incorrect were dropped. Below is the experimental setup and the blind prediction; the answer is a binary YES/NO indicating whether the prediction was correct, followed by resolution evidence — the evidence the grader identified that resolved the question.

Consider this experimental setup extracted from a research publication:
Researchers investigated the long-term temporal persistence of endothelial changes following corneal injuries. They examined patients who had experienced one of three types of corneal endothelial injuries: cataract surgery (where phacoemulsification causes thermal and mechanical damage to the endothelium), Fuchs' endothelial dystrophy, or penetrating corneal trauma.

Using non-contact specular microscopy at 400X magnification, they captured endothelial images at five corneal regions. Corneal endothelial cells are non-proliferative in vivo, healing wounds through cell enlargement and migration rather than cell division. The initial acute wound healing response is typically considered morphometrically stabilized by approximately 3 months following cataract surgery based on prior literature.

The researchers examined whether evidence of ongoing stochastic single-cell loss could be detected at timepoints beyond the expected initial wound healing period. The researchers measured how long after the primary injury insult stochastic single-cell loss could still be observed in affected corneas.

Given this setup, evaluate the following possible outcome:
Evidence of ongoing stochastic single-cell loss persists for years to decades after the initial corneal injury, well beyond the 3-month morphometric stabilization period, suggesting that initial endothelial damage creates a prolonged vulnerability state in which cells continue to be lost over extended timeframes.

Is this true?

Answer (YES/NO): YES